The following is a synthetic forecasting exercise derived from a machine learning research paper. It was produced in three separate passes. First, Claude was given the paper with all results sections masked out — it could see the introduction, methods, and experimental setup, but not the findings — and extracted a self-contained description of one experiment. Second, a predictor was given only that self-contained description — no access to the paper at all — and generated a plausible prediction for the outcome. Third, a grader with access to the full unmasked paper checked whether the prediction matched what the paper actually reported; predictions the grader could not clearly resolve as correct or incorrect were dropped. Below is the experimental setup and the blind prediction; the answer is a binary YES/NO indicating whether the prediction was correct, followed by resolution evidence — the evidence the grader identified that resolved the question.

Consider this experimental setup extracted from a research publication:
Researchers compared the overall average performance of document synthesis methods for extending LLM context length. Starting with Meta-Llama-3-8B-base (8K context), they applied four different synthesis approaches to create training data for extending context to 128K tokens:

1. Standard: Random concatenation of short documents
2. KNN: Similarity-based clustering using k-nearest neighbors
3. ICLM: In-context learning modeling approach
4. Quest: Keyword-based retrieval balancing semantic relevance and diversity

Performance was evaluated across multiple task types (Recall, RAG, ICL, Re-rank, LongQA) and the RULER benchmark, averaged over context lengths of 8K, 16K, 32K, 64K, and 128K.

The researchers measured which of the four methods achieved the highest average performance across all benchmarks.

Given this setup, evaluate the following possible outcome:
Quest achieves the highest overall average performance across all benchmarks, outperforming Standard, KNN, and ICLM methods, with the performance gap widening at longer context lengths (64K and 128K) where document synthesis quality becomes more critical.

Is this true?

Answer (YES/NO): NO